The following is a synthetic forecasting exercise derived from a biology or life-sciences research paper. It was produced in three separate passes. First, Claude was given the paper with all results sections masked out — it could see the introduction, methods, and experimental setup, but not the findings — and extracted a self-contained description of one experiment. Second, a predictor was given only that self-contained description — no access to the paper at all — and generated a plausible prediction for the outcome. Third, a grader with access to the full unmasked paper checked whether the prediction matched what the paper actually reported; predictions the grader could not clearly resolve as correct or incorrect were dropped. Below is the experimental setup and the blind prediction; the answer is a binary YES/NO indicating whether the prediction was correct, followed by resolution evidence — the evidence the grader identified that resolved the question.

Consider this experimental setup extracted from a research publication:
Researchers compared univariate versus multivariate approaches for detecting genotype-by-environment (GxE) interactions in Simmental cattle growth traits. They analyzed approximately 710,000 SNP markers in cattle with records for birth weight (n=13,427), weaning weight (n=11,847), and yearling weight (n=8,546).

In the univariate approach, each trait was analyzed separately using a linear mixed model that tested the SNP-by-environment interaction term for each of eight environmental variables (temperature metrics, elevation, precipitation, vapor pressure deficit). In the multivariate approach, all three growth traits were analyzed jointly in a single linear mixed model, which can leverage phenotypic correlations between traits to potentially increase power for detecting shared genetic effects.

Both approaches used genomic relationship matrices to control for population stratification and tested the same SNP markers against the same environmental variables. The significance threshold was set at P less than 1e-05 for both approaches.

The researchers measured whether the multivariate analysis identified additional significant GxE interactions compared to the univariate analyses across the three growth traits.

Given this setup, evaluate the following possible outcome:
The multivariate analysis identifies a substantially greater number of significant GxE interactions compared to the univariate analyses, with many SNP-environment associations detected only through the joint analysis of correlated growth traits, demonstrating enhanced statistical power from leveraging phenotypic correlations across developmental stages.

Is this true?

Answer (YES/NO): NO